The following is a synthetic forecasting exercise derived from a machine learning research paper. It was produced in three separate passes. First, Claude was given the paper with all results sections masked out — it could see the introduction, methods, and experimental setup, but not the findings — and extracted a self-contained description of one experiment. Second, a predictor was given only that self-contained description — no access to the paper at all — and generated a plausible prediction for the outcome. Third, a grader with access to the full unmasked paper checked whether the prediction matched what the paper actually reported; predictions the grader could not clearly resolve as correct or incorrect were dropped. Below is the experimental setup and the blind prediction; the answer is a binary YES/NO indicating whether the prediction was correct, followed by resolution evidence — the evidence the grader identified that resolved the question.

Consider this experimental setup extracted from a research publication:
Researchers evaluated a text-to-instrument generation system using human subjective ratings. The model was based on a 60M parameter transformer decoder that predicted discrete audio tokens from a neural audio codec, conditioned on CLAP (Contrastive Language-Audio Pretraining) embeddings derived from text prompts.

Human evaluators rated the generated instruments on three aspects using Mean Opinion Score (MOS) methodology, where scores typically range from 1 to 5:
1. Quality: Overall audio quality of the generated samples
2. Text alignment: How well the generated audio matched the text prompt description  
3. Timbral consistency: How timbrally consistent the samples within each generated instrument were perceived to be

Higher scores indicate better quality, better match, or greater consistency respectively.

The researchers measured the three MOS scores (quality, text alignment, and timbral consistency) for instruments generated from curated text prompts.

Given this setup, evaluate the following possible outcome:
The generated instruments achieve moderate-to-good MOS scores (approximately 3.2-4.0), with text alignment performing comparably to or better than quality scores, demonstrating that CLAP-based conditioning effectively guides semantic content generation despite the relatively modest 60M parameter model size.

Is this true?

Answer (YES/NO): NO